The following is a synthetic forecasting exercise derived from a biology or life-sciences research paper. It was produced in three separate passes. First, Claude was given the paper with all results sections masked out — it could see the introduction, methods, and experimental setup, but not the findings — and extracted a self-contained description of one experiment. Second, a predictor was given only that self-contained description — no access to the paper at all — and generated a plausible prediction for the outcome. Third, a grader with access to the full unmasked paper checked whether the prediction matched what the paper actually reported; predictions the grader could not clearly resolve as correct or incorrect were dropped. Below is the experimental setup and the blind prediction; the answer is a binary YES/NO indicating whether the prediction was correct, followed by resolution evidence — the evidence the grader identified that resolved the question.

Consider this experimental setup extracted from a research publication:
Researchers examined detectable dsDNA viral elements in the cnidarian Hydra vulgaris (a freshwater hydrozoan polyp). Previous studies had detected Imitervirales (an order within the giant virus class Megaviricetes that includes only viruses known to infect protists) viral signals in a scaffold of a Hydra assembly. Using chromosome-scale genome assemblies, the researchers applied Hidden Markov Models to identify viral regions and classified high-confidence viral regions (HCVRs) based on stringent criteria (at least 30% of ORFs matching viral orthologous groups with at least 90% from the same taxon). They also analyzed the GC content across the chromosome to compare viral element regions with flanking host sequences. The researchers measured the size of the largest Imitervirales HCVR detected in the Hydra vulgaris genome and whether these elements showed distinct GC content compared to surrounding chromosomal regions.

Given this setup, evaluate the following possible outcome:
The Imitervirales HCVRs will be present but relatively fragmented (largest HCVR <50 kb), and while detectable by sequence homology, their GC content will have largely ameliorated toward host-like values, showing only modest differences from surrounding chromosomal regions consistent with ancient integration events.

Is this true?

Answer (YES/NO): NO